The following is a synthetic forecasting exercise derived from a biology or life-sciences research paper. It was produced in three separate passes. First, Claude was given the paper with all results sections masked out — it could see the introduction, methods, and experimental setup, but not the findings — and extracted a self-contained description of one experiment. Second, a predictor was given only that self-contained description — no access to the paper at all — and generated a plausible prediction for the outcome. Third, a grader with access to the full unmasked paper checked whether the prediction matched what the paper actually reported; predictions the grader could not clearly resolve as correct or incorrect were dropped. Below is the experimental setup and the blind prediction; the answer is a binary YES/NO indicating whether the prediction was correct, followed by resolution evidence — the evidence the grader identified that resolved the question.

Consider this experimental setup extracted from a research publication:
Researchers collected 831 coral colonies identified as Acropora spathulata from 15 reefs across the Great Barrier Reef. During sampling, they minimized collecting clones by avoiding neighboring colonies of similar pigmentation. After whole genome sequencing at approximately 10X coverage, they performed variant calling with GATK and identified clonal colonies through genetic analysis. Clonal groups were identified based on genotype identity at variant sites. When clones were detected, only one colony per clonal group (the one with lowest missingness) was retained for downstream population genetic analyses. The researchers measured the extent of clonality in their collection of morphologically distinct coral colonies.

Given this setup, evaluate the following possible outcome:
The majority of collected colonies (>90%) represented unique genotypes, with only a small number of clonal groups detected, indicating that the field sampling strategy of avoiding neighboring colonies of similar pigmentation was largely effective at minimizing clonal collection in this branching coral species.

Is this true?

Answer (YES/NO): YES